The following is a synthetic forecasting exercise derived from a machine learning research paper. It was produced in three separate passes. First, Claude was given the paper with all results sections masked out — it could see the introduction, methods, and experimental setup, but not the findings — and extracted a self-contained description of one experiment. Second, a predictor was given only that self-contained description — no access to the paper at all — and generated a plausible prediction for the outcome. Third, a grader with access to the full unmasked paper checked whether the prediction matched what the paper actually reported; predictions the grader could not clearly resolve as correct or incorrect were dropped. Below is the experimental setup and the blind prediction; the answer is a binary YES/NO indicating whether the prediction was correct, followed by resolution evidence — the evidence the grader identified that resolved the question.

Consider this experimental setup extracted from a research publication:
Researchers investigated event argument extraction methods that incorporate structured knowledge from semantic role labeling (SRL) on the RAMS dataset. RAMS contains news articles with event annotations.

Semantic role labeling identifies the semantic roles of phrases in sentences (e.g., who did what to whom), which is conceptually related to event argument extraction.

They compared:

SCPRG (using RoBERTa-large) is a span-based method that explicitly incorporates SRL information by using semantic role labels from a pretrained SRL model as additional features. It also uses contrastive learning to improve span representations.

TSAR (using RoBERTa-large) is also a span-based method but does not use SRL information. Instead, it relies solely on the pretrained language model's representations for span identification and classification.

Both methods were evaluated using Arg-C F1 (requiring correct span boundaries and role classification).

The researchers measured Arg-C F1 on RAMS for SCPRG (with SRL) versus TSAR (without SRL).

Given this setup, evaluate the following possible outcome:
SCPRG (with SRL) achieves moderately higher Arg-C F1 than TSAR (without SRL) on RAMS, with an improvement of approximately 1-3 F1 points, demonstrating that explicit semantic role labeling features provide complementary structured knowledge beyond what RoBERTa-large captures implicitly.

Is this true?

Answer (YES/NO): YES